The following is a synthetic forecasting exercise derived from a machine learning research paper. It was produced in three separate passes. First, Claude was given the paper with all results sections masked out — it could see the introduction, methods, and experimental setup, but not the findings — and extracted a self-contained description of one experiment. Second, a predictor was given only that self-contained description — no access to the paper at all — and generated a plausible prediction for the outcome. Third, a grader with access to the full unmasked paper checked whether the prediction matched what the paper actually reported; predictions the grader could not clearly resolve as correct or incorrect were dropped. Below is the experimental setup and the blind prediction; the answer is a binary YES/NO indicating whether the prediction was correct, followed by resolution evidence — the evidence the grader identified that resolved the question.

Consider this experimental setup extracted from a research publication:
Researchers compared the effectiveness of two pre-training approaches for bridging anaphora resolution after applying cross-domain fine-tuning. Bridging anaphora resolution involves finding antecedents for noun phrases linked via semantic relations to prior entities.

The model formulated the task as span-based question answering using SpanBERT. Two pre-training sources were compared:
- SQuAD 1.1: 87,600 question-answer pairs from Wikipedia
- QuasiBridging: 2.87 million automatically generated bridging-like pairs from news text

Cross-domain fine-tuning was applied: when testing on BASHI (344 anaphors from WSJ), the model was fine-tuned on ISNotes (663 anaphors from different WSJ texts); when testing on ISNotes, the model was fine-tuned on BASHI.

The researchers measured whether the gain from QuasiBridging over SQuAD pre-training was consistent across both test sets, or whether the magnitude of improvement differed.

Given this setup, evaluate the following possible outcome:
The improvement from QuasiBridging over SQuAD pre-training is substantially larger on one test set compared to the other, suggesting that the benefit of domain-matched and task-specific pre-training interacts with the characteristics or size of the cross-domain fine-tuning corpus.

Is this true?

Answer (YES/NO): YES